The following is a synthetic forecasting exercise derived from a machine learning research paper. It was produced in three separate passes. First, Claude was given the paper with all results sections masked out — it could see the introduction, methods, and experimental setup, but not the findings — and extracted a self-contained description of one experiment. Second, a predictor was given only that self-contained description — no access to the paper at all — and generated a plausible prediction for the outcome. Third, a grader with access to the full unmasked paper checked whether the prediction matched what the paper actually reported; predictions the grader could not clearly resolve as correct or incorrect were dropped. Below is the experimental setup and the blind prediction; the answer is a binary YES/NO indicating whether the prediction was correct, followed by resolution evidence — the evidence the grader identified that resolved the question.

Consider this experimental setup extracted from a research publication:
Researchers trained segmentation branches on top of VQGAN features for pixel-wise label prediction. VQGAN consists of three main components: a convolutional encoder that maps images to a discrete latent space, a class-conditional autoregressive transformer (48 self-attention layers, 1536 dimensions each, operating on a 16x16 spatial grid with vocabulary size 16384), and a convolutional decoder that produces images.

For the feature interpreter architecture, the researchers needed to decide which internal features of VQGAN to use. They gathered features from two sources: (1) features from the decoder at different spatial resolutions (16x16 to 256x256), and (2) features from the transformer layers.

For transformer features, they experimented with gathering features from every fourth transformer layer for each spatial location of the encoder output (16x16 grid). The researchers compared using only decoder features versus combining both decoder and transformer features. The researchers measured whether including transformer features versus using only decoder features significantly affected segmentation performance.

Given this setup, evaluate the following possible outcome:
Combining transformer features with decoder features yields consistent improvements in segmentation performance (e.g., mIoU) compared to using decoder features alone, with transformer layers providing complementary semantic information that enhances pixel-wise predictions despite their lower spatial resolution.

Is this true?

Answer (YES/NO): YES